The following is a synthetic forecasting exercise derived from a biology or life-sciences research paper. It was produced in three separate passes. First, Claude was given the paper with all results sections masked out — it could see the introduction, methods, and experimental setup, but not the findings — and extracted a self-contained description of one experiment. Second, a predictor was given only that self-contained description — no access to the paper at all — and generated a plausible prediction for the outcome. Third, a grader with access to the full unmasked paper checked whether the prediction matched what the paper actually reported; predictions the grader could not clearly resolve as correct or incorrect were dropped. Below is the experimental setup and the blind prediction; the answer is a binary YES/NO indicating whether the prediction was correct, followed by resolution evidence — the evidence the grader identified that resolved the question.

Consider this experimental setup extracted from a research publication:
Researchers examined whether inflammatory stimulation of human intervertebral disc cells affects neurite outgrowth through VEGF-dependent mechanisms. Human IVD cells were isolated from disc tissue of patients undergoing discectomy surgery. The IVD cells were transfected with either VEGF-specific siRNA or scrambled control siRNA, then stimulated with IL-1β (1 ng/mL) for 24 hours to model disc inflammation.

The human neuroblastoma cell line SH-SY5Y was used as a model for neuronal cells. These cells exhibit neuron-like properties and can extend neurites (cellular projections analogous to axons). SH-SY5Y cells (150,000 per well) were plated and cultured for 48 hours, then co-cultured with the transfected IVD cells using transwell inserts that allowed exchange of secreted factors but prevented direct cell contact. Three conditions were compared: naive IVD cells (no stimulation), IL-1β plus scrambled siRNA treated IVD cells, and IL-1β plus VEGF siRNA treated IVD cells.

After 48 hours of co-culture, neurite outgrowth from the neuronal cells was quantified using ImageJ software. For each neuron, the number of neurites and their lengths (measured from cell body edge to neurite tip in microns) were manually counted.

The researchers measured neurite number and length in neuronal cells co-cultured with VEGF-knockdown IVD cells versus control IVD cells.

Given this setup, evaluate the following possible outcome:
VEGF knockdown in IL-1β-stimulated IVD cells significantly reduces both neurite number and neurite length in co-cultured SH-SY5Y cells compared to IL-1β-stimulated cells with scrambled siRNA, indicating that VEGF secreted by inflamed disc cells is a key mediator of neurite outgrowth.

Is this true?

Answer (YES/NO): NO